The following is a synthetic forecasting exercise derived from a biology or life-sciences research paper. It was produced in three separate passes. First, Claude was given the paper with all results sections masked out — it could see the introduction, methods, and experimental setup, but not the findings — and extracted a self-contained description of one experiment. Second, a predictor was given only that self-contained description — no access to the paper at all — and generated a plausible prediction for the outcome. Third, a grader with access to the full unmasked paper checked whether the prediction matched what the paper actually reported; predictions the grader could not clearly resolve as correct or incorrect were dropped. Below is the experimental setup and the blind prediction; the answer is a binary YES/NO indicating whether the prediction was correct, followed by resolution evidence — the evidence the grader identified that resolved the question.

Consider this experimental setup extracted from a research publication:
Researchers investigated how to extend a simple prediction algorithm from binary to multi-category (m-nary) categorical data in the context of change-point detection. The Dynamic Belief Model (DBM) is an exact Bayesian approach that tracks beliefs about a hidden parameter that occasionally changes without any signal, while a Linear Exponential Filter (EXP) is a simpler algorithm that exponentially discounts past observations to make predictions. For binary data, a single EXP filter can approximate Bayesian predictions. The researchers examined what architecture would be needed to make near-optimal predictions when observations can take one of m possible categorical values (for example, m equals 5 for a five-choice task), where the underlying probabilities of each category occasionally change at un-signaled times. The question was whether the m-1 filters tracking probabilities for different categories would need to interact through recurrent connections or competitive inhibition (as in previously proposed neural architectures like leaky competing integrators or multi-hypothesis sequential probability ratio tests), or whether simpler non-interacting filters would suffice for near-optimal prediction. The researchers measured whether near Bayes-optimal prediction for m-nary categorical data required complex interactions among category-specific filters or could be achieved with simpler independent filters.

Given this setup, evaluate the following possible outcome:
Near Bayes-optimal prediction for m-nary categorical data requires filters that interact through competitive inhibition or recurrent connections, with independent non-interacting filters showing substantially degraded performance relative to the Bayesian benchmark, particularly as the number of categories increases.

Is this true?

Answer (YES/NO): NO